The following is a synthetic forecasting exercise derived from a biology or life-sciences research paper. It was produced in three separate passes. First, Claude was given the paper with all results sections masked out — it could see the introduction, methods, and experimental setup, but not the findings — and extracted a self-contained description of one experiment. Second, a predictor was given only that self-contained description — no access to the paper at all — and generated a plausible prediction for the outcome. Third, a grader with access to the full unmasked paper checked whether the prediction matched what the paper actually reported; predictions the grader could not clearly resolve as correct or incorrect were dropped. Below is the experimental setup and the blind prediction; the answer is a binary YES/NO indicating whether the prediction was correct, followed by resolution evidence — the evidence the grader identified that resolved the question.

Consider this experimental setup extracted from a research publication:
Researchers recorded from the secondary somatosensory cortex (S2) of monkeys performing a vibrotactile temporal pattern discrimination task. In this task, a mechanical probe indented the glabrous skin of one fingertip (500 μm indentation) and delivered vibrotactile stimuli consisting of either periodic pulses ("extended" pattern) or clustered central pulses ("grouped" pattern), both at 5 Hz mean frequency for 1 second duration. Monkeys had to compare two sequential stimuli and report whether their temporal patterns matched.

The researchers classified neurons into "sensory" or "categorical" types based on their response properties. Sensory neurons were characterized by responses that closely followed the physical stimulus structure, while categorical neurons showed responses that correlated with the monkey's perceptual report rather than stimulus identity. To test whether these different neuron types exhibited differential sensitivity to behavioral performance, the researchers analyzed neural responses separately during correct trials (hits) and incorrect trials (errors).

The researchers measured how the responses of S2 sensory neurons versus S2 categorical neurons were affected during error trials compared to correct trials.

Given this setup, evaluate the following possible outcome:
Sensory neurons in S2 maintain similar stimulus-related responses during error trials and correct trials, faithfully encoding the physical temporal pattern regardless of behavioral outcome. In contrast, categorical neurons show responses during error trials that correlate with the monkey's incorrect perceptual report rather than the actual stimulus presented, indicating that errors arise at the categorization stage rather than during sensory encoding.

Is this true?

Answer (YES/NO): NO